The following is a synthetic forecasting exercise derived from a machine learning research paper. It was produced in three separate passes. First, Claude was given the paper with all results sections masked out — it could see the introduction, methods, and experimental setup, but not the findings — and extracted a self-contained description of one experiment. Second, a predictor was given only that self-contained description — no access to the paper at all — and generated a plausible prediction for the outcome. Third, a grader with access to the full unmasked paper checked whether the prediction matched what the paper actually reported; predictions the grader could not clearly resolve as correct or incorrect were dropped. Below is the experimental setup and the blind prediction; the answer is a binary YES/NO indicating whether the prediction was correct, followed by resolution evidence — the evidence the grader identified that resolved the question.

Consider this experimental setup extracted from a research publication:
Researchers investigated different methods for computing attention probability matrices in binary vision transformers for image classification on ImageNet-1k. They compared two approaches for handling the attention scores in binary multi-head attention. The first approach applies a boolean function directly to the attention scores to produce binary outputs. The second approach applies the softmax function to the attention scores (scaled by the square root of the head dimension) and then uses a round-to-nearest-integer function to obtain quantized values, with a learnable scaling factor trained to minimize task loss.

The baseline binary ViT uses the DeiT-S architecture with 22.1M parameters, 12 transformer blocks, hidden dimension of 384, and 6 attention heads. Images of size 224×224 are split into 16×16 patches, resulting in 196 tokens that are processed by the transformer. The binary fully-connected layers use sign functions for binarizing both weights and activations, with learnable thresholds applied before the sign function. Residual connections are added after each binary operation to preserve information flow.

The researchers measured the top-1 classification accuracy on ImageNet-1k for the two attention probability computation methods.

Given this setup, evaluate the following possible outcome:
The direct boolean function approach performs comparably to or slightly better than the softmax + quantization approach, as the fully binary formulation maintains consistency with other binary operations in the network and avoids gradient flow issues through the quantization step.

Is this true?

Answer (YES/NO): NO